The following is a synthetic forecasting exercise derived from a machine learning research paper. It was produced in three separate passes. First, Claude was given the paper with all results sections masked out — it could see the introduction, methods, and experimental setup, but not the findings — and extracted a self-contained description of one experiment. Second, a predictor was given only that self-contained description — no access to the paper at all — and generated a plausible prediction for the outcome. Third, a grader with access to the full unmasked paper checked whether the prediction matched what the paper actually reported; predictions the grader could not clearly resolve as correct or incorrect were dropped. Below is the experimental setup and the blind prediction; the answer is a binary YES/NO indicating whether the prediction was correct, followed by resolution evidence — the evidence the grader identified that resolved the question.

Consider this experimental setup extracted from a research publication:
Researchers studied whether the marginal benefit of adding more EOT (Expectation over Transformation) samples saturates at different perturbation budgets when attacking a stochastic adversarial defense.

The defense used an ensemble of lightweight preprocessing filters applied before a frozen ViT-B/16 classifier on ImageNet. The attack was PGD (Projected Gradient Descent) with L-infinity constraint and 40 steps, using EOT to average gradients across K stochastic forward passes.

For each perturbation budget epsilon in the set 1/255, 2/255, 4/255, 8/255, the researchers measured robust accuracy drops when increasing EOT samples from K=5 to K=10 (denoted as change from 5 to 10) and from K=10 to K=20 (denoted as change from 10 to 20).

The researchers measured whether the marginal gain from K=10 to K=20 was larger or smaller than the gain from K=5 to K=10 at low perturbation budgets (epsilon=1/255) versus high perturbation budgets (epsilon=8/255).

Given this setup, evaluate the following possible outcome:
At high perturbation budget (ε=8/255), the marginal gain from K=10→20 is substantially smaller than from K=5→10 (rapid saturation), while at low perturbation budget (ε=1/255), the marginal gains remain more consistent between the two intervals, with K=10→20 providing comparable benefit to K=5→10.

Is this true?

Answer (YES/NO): NO